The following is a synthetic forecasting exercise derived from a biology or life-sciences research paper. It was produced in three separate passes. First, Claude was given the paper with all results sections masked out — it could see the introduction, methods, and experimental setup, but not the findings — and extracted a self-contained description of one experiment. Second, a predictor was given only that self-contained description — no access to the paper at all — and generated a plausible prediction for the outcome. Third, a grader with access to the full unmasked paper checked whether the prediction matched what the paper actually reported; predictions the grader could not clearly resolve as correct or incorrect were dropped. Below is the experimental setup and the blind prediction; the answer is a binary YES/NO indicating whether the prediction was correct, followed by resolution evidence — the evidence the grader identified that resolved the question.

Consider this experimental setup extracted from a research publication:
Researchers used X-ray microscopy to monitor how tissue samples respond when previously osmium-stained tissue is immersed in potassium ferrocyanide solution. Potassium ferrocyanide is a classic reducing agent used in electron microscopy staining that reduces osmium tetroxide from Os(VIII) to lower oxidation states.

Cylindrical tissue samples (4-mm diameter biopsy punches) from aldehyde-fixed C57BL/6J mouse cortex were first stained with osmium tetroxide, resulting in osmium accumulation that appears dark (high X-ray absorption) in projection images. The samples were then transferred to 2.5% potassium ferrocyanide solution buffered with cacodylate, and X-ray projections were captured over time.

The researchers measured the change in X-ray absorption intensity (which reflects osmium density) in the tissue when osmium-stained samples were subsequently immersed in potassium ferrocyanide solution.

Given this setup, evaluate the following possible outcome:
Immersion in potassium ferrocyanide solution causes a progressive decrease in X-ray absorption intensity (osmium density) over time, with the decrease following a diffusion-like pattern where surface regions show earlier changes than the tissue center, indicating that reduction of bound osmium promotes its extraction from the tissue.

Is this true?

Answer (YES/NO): YES